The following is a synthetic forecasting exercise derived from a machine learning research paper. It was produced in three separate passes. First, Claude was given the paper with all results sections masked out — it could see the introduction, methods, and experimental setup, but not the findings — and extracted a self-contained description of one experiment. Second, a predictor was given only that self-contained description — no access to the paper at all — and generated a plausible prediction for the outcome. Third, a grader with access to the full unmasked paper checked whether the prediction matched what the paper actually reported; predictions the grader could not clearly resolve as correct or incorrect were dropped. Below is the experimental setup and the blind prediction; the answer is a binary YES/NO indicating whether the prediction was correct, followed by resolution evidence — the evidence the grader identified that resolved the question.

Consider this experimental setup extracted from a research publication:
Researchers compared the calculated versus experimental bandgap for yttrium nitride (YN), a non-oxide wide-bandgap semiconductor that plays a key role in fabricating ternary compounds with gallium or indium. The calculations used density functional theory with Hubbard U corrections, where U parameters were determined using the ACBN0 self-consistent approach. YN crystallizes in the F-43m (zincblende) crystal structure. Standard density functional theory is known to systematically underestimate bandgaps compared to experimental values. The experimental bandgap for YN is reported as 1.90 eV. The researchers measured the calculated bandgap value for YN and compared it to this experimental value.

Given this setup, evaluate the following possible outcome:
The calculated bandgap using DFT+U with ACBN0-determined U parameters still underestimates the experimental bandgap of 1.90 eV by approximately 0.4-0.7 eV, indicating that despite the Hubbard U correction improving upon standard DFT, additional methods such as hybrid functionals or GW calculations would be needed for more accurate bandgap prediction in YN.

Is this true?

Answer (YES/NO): NO